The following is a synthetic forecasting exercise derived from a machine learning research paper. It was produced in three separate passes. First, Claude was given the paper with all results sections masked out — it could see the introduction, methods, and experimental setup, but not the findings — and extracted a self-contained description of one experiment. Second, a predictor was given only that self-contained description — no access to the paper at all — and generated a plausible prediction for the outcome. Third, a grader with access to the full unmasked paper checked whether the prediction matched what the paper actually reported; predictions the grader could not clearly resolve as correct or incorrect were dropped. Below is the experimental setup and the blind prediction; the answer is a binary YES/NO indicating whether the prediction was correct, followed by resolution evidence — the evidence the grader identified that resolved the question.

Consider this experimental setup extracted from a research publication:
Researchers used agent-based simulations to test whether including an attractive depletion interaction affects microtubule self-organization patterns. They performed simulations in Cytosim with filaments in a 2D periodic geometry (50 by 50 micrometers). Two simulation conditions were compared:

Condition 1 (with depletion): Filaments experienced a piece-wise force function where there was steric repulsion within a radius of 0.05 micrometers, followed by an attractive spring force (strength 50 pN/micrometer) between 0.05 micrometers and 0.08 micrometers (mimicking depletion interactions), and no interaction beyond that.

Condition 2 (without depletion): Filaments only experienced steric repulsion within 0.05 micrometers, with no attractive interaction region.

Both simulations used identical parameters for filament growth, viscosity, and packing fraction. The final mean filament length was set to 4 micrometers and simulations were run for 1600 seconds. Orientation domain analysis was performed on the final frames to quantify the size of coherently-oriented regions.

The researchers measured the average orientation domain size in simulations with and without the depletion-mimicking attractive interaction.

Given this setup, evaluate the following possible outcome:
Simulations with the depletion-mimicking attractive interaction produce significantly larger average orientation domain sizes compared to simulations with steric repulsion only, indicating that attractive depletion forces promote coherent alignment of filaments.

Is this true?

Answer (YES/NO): NO